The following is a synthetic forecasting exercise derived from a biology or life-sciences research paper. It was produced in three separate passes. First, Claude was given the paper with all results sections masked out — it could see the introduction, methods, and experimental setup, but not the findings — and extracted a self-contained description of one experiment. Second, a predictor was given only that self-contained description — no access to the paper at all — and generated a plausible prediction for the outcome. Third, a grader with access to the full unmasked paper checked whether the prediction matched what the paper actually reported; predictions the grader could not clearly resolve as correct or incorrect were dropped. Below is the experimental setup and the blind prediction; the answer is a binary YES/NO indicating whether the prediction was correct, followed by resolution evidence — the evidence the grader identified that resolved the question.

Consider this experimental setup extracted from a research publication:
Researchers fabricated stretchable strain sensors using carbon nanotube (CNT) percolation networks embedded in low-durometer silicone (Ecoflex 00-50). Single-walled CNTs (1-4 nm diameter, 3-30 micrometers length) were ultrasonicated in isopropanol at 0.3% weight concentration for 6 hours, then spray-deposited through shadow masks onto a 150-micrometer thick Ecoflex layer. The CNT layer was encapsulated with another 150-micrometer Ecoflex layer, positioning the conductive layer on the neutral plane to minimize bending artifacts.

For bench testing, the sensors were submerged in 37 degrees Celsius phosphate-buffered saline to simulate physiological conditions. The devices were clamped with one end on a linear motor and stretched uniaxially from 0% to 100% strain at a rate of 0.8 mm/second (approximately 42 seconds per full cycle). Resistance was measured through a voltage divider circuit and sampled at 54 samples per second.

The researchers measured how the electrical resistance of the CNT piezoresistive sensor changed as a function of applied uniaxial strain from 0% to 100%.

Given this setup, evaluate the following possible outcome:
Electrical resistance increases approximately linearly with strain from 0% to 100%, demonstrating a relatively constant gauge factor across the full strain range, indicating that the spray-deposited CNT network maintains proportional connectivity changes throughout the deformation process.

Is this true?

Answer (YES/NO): NO